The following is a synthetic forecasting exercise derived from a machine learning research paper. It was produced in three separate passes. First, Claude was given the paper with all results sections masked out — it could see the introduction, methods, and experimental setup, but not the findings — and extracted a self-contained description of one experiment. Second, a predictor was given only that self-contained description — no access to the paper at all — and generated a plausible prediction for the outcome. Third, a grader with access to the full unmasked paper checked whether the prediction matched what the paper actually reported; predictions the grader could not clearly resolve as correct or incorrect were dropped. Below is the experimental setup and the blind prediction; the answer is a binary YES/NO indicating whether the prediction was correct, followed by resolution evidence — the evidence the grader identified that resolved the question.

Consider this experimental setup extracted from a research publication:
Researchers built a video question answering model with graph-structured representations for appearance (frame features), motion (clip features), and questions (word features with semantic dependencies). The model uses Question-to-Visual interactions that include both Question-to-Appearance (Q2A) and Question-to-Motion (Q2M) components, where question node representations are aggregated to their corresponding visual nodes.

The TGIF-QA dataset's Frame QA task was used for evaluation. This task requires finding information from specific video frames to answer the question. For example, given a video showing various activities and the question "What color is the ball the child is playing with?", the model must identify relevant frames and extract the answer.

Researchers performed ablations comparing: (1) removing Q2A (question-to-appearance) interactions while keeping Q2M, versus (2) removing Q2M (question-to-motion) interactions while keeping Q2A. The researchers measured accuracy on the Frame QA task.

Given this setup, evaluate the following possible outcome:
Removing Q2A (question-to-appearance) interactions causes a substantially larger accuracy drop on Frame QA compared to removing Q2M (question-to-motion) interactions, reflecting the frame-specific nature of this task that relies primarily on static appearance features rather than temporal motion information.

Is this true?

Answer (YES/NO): YES